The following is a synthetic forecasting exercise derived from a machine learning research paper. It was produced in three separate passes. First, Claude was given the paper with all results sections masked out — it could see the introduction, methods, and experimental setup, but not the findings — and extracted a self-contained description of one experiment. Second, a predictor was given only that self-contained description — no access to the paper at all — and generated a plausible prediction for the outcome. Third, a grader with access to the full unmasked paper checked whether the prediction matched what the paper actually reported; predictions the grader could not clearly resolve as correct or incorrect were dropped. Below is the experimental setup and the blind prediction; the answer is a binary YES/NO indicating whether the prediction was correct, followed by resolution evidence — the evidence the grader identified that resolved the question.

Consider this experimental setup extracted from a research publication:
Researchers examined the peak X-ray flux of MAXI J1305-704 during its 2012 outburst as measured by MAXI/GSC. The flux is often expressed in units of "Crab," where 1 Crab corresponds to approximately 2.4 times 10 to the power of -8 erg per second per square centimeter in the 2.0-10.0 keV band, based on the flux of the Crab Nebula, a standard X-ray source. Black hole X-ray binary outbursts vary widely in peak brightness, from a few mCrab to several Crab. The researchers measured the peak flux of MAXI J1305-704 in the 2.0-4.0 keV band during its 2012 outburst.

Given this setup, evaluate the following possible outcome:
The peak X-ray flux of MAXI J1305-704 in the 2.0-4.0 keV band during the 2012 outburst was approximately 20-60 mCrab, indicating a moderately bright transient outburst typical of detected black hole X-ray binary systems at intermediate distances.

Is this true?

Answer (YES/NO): YES